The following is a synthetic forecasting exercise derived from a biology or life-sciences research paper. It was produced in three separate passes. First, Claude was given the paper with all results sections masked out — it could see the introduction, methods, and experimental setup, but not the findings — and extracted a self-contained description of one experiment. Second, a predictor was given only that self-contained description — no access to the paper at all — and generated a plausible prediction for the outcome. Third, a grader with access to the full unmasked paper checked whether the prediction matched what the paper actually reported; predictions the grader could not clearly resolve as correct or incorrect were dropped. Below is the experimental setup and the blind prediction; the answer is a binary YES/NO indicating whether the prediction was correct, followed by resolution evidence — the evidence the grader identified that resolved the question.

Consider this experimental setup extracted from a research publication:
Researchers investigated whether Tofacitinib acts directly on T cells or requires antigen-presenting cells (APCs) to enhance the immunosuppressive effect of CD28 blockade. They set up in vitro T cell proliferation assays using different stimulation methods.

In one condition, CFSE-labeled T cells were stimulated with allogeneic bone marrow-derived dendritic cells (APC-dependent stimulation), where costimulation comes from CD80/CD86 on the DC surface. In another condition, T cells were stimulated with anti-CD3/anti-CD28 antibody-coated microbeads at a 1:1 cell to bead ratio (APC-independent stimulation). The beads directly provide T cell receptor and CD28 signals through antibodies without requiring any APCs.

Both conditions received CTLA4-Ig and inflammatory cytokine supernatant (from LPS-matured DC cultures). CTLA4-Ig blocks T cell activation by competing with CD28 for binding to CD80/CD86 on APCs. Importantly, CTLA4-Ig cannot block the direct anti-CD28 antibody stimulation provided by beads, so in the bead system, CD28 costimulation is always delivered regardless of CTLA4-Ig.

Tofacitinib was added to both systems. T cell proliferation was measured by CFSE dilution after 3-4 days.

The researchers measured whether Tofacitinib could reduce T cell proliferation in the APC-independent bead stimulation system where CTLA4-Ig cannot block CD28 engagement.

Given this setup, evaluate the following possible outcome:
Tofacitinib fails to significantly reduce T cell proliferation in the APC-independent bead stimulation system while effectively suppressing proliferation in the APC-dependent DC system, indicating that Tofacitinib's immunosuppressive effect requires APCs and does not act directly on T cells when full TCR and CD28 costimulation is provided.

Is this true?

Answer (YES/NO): NO